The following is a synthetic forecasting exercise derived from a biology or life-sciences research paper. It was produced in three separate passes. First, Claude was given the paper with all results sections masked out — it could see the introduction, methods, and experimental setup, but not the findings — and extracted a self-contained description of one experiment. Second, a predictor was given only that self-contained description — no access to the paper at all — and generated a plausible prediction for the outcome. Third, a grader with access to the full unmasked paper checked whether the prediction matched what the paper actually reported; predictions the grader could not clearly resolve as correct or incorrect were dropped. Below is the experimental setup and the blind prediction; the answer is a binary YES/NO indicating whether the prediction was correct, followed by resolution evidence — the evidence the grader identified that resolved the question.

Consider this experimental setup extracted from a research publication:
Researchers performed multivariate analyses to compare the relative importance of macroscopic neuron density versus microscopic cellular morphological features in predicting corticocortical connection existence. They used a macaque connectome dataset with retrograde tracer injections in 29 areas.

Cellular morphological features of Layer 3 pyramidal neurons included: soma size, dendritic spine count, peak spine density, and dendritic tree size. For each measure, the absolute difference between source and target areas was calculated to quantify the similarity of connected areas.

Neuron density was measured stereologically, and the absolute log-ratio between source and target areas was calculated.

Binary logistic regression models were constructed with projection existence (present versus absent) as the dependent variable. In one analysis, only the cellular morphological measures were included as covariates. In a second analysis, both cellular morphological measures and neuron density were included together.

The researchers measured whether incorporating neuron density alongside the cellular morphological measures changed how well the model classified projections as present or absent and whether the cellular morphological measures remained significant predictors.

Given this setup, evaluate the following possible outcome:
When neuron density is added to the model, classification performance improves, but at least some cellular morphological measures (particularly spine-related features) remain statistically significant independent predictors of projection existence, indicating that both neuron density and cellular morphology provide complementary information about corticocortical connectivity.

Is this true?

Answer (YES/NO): NO